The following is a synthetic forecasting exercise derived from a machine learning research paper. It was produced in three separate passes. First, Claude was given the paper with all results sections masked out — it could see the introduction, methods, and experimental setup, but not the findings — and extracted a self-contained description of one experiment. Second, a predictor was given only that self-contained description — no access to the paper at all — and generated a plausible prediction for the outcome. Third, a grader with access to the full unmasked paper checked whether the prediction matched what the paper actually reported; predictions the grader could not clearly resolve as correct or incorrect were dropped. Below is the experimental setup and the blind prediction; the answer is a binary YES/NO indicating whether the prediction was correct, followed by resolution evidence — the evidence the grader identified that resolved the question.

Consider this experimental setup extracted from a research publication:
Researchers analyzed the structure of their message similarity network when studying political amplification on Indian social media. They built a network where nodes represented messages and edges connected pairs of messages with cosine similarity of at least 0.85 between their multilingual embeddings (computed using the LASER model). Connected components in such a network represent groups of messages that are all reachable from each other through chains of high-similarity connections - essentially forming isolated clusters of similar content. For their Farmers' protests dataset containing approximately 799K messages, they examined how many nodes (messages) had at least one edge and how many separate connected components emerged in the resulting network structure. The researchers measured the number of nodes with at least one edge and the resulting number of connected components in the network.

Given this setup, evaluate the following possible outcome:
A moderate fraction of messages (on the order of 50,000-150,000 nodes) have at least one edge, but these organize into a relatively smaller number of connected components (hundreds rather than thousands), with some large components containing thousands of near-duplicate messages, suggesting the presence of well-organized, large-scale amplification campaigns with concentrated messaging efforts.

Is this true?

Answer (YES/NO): NO